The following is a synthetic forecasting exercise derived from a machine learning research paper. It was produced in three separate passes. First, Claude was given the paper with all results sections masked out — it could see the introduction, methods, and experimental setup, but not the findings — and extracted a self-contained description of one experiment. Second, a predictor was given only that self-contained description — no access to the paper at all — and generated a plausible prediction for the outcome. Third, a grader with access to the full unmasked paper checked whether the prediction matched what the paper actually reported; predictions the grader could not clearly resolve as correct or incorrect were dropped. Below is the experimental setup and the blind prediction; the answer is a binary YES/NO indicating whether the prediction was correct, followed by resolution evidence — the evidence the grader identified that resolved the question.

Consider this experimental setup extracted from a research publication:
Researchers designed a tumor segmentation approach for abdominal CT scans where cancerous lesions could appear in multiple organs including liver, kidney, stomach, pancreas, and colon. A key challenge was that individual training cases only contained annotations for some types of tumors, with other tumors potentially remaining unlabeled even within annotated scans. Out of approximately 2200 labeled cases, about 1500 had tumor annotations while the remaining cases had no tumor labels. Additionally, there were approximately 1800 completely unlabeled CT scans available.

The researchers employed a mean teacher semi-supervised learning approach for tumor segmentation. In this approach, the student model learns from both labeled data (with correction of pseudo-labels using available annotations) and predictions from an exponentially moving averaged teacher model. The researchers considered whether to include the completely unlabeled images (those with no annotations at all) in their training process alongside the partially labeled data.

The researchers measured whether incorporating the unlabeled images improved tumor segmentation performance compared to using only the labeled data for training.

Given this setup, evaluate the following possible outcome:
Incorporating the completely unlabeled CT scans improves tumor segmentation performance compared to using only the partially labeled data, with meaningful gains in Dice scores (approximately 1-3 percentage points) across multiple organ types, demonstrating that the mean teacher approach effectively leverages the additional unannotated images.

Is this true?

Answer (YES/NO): NO